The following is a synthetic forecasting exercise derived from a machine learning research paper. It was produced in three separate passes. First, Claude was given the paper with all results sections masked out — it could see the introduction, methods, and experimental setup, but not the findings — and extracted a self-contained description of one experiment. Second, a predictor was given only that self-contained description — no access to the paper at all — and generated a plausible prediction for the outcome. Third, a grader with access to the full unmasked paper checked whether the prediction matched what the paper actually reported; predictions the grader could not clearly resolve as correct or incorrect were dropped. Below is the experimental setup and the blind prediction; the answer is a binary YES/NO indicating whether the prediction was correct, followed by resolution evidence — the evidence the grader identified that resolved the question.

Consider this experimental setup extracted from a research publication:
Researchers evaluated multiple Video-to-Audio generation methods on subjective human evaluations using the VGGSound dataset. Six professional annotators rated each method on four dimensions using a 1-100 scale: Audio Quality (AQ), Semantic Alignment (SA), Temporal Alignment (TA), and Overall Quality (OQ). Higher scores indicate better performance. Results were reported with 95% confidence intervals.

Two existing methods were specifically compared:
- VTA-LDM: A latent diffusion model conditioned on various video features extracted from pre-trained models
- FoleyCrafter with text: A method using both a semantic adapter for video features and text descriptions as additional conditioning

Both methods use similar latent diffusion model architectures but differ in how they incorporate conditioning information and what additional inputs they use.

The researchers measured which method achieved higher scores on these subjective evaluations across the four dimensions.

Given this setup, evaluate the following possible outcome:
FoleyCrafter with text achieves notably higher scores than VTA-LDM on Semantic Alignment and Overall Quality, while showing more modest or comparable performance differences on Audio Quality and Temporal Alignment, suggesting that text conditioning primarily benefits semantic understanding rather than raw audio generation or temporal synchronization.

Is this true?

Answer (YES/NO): NO